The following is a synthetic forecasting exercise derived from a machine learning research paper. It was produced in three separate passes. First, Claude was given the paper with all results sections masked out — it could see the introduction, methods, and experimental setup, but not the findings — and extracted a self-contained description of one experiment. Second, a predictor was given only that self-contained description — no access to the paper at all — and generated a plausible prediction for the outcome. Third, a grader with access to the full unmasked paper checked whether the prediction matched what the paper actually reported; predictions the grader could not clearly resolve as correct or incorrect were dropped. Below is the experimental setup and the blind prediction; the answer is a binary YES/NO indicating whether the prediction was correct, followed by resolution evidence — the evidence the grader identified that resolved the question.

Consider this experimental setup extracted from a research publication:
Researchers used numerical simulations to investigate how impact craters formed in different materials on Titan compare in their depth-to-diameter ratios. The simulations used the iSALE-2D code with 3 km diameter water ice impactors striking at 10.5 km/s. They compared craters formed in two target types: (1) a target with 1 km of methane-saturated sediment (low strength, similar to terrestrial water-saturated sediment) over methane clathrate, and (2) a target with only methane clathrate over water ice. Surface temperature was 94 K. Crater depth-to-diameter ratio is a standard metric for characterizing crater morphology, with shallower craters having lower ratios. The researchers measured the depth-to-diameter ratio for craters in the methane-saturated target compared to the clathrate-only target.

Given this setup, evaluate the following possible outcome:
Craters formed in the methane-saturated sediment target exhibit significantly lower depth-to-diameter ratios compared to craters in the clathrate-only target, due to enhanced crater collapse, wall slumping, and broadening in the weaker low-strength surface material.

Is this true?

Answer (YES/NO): YES